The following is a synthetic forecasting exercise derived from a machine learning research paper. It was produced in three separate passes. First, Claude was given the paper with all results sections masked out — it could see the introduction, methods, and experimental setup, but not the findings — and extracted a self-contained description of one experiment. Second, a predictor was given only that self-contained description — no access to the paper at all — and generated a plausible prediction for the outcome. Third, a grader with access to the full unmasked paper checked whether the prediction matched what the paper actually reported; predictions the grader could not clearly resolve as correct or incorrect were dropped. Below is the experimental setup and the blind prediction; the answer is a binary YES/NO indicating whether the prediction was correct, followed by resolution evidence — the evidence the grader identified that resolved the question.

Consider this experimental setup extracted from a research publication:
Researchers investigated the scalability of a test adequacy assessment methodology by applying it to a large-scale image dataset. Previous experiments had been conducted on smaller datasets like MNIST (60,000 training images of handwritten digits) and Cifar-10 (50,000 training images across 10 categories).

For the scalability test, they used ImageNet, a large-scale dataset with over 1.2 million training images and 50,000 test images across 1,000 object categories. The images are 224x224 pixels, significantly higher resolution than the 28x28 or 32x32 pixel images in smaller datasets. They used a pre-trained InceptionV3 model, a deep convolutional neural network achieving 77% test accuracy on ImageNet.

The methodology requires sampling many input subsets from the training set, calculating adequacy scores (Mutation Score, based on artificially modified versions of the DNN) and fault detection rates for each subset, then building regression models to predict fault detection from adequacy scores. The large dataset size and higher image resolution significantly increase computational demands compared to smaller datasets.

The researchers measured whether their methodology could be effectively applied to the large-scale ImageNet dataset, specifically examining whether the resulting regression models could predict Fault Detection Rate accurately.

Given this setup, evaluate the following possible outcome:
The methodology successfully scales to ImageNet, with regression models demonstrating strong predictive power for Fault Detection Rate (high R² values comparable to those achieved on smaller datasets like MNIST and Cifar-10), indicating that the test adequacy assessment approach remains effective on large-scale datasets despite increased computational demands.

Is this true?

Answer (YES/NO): YES